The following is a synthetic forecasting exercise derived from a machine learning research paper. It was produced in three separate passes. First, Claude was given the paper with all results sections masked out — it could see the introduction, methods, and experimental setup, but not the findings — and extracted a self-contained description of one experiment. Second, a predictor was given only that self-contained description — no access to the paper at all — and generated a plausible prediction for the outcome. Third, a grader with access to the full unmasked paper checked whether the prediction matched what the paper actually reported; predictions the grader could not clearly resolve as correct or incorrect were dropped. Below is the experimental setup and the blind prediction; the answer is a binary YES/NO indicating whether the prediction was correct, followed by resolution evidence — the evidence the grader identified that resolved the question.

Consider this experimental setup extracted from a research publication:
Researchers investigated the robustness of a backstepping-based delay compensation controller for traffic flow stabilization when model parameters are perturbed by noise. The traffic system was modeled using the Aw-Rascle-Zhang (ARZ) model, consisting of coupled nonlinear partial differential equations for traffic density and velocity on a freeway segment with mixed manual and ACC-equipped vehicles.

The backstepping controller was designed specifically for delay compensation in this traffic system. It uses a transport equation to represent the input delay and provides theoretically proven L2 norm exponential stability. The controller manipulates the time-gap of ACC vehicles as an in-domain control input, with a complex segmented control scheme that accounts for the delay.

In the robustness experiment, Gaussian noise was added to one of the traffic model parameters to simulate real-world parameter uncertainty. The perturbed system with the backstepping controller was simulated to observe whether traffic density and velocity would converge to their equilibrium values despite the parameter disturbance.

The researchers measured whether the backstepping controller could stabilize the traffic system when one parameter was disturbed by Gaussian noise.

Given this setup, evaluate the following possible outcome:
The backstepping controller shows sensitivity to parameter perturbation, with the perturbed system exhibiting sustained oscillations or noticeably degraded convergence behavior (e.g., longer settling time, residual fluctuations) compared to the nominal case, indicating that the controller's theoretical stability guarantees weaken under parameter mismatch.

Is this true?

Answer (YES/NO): YES